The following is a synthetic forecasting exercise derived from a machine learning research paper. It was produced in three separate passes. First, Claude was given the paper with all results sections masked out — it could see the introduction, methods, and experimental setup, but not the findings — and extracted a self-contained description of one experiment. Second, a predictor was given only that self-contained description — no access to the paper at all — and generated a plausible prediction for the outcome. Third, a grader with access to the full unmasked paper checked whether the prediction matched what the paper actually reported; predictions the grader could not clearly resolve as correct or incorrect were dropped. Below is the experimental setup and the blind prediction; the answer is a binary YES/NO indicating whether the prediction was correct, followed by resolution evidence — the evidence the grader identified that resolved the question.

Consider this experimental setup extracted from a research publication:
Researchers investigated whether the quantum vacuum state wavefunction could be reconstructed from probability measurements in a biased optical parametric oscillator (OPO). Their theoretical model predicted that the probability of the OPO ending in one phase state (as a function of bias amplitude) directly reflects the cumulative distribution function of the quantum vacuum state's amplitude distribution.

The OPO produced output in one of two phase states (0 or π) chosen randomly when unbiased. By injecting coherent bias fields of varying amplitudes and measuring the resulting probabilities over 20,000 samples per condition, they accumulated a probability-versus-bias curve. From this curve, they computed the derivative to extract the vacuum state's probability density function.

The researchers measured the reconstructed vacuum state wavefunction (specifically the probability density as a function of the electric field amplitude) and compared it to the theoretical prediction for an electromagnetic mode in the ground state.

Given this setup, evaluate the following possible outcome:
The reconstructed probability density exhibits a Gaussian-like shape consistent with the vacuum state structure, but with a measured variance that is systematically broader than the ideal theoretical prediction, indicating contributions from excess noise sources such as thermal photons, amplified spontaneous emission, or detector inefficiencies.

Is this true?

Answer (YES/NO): NO